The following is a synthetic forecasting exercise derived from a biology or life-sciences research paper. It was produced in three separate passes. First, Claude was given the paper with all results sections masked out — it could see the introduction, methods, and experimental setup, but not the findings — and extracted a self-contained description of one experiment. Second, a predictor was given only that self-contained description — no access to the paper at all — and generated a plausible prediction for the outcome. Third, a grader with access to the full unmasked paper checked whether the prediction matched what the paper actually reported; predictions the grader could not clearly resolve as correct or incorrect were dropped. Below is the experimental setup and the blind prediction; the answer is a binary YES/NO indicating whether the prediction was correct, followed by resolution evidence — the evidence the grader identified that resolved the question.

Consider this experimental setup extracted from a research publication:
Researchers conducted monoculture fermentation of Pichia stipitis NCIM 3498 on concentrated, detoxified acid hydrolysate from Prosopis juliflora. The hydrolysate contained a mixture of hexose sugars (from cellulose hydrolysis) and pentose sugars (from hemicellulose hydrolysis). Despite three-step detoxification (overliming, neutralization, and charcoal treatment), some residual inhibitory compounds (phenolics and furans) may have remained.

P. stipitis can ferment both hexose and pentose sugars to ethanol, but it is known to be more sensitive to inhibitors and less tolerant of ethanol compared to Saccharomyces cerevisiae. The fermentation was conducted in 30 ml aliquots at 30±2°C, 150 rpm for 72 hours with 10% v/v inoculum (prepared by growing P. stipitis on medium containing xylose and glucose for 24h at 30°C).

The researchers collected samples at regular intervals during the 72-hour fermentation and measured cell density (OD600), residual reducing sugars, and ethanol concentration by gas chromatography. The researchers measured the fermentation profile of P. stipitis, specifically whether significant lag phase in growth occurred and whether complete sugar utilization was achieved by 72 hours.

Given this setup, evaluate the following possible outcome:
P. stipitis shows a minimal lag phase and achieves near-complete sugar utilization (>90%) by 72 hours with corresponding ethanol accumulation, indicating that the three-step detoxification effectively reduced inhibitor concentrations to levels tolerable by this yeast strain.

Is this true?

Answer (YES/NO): NO